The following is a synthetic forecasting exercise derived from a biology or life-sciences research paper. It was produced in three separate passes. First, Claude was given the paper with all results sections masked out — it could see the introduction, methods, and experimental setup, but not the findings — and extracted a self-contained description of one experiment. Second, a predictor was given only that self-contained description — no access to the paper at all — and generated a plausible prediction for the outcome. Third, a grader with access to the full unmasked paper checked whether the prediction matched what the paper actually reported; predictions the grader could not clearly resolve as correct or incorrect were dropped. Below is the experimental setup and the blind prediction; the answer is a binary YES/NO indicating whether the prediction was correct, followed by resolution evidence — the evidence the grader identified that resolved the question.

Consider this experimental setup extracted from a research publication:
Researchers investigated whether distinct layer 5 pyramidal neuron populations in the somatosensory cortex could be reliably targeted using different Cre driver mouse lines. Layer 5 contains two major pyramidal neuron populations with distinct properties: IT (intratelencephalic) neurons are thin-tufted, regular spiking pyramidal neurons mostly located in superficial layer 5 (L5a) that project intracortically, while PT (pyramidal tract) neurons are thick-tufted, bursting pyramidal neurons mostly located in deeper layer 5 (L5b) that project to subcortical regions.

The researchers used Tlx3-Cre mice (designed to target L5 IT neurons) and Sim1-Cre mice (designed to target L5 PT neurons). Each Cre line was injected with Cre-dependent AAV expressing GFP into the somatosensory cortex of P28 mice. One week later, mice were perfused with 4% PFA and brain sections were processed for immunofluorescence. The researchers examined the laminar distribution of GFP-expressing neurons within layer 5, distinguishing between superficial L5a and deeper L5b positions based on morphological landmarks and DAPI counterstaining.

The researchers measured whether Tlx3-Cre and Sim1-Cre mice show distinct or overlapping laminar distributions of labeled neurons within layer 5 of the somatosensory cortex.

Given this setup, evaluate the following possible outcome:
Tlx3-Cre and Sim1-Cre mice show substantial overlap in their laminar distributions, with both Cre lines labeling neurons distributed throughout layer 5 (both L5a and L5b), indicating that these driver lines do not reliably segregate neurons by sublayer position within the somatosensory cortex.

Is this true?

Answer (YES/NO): NO